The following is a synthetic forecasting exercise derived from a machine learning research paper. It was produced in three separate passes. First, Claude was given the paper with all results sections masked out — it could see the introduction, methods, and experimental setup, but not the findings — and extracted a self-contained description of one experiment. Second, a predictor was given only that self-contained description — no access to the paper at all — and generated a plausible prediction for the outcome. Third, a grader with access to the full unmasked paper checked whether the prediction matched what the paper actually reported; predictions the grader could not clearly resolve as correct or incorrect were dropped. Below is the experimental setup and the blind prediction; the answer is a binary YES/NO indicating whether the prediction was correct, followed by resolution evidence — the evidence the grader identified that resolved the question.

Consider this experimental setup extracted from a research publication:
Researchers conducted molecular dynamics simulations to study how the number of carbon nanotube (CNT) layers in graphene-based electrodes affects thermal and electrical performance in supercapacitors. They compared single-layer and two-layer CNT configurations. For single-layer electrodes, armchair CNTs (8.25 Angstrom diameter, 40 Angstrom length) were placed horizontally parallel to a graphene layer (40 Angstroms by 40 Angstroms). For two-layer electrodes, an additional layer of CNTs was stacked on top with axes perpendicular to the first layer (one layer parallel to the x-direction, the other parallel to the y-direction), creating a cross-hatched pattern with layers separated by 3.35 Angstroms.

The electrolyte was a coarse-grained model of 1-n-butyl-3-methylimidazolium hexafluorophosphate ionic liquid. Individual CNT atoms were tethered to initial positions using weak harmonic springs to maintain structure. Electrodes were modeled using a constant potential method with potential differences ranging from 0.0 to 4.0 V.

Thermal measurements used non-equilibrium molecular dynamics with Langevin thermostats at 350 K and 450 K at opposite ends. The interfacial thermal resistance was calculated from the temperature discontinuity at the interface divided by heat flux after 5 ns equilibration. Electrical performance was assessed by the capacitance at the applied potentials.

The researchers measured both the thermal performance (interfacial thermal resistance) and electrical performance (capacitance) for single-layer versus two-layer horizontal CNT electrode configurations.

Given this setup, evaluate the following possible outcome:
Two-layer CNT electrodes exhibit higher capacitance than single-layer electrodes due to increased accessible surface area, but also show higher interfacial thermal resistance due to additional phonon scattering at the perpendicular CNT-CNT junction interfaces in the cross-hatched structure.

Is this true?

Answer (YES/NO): NO